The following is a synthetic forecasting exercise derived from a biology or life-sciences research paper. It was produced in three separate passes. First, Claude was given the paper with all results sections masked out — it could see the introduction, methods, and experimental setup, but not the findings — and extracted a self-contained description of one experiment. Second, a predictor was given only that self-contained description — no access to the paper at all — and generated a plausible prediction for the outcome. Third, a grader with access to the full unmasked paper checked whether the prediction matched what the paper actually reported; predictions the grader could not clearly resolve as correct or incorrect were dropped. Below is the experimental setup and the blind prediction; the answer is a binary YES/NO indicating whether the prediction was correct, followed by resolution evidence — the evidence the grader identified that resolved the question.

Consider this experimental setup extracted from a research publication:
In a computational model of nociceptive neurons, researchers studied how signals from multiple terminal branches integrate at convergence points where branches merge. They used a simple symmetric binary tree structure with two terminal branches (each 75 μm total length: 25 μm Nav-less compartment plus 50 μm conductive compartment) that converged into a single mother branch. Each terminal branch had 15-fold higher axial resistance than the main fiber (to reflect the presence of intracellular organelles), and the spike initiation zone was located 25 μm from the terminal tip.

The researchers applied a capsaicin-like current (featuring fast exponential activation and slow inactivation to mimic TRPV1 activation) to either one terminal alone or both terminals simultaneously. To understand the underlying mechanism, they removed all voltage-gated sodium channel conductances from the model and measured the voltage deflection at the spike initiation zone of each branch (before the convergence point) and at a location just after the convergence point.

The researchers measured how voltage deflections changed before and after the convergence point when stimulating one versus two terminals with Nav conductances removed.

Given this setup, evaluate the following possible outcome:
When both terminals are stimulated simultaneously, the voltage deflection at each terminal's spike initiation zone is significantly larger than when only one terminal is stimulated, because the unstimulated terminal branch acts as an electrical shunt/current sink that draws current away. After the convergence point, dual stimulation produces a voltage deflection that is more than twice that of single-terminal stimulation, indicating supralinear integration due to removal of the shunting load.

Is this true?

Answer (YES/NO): NO